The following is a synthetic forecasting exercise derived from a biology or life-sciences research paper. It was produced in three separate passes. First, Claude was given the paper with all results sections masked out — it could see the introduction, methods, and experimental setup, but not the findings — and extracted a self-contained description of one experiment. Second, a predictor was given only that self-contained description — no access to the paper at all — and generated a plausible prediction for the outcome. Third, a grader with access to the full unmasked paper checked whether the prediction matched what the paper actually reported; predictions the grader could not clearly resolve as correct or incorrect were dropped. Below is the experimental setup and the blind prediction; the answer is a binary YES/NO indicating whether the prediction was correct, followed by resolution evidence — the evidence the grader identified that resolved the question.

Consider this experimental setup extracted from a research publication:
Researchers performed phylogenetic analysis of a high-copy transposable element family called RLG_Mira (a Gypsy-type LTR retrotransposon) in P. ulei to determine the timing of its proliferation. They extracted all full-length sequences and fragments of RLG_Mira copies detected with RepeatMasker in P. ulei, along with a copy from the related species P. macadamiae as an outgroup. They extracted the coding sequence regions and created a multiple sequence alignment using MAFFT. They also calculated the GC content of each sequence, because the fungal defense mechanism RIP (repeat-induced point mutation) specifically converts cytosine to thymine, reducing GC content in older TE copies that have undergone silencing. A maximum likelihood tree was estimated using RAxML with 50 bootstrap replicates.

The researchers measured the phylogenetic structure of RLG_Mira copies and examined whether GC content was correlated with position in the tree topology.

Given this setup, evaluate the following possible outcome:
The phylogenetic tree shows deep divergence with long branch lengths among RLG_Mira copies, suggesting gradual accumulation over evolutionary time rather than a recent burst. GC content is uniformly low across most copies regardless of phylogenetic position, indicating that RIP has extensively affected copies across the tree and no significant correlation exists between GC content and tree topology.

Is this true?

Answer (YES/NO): NO